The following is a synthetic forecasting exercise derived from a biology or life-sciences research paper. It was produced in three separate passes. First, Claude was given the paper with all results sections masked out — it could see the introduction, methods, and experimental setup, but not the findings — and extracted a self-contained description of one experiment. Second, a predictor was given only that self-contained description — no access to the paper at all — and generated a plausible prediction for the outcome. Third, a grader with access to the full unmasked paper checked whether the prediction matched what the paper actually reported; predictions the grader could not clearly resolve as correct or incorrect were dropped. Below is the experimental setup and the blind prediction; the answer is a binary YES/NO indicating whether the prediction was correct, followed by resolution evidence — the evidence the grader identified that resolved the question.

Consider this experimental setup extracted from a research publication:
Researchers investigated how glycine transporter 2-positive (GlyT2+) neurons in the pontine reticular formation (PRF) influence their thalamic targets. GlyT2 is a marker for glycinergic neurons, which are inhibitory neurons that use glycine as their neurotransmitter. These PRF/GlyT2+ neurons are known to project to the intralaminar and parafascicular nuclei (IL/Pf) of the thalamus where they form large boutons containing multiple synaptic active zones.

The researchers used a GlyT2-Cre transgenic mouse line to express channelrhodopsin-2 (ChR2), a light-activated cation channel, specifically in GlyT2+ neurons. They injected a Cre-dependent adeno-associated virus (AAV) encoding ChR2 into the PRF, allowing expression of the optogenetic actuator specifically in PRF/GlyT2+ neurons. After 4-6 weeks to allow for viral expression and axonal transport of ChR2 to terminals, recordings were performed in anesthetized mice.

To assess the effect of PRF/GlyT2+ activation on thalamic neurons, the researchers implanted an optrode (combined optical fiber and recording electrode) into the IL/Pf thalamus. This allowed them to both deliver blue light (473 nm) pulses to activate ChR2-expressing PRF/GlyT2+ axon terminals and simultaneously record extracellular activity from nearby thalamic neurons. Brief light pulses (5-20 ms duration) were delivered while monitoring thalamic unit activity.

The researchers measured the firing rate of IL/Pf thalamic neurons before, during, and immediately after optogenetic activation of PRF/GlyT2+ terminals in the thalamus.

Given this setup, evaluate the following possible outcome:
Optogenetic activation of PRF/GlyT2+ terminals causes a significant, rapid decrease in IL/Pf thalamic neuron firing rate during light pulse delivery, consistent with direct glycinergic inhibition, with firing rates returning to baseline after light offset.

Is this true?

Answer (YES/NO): NO